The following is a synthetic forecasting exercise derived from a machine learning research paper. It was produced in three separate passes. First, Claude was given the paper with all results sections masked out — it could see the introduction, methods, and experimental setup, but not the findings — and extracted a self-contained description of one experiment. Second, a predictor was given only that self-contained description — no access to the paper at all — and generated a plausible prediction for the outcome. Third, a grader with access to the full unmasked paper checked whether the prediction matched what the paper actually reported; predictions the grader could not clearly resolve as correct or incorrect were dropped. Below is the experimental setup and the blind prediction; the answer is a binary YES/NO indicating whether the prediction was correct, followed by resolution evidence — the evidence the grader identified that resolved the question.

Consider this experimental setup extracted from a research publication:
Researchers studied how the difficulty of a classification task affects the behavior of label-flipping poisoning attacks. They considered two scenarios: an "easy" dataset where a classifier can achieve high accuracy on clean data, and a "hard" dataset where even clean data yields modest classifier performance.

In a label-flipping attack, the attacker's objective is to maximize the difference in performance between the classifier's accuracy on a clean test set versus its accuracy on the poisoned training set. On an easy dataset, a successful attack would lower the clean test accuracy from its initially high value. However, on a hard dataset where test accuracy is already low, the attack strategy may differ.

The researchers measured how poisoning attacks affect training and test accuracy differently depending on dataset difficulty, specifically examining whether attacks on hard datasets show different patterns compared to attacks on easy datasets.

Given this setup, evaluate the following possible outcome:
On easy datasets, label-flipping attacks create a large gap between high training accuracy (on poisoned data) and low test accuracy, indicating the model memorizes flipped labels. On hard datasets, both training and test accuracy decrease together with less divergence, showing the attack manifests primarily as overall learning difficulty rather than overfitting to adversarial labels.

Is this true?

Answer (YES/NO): NO